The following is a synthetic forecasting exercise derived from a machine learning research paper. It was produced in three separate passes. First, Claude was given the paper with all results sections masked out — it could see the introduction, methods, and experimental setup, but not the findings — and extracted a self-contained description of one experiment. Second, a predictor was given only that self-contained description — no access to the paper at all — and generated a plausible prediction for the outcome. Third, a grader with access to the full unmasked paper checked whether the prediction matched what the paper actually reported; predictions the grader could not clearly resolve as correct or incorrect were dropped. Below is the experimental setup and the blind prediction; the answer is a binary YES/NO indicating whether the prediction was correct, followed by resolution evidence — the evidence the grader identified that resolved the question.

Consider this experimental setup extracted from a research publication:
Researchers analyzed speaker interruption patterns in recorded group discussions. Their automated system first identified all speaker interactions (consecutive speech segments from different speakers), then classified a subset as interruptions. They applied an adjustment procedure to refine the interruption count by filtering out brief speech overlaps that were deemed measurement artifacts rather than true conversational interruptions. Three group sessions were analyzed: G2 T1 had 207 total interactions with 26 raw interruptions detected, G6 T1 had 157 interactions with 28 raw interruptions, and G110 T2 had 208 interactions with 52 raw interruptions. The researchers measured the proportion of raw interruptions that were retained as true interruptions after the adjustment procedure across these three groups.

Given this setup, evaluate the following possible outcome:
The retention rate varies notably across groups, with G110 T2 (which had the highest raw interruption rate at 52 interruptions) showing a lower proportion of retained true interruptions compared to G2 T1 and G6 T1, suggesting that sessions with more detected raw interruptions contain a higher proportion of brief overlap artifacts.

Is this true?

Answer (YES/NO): NO